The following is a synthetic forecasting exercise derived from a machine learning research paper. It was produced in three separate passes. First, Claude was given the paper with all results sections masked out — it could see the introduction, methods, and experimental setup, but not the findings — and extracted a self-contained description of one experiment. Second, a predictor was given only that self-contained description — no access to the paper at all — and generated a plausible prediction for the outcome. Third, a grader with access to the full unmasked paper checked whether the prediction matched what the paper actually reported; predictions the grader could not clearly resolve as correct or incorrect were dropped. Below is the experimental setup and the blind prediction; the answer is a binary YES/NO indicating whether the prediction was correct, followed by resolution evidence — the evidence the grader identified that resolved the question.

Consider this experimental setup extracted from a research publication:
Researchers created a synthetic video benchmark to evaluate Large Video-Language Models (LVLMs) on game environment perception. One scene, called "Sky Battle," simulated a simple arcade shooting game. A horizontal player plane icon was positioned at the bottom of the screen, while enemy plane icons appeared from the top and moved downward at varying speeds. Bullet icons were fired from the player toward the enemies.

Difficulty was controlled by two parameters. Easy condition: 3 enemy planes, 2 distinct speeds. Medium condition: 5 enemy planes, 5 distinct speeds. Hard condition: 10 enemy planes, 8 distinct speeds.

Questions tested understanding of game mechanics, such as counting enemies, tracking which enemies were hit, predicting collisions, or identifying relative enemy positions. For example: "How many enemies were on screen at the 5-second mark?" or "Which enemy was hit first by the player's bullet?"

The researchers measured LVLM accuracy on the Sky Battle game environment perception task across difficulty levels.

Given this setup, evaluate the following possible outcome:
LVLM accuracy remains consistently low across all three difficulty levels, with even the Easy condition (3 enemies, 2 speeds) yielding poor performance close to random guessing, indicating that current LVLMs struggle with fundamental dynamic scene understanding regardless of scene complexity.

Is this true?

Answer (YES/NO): NO